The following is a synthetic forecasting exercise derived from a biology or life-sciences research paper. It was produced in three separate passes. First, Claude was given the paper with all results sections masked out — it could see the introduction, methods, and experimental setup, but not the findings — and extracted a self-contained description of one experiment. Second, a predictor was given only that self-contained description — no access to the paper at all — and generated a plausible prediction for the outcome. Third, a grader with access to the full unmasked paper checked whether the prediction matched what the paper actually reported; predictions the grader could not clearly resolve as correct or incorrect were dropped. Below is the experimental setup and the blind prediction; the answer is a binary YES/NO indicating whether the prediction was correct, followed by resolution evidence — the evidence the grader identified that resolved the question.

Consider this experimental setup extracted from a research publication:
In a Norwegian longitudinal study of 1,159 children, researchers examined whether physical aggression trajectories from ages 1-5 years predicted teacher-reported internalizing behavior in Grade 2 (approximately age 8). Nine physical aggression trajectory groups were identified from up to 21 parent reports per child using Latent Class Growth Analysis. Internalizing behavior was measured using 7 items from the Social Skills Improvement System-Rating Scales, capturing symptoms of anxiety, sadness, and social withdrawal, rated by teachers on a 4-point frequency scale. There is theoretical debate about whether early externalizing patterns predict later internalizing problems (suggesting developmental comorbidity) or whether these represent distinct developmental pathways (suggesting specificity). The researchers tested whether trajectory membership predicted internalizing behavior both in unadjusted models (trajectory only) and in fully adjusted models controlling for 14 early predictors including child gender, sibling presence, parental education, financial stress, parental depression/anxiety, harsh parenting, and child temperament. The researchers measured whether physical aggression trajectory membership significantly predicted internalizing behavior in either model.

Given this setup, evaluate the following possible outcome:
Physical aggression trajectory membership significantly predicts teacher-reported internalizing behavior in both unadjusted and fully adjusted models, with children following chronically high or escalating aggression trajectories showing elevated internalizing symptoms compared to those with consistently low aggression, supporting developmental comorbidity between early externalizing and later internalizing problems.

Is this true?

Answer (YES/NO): NO